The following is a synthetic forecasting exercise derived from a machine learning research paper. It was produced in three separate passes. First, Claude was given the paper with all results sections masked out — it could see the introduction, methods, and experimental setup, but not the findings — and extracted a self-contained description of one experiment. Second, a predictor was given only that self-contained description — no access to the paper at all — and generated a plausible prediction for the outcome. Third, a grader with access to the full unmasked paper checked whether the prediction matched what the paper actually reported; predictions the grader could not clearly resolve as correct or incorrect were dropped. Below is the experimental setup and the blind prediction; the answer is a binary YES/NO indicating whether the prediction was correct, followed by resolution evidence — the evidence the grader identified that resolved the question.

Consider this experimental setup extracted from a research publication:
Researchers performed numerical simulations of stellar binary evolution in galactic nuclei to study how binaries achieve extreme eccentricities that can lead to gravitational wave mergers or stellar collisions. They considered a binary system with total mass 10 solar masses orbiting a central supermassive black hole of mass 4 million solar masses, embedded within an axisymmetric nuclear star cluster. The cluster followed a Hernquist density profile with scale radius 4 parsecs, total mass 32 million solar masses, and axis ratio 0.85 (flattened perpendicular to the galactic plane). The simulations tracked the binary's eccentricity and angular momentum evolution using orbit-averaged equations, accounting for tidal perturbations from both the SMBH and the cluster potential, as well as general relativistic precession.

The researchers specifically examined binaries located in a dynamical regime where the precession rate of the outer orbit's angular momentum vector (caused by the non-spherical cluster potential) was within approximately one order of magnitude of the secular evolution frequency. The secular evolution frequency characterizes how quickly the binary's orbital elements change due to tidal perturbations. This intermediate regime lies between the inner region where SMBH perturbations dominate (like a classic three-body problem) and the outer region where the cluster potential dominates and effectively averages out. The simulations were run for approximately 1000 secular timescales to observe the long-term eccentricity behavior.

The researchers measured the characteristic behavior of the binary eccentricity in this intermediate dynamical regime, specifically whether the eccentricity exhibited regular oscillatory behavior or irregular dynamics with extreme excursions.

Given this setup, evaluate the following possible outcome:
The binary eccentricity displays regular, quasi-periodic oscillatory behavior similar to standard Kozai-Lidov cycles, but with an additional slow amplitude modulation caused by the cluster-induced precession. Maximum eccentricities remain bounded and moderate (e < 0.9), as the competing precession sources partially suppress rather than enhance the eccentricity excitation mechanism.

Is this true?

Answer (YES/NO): NO